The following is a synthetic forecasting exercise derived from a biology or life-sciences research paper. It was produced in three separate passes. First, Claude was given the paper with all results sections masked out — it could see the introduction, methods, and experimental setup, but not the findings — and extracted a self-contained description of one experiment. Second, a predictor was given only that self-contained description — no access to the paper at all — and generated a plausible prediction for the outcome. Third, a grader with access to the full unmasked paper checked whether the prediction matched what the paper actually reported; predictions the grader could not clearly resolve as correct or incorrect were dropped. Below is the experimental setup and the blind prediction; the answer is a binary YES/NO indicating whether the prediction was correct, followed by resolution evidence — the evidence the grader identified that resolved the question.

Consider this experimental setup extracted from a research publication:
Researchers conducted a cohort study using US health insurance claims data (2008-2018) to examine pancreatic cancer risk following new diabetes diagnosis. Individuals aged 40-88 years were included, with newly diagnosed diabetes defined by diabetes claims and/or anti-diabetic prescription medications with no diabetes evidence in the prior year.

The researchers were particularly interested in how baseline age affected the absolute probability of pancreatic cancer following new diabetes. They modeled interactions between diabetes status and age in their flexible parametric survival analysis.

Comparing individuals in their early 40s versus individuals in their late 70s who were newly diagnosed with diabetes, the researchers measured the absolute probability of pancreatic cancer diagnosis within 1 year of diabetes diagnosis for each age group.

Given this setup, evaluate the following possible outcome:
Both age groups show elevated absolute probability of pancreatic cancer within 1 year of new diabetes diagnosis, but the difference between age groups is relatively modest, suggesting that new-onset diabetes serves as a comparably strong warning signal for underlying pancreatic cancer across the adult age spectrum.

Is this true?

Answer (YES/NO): NO